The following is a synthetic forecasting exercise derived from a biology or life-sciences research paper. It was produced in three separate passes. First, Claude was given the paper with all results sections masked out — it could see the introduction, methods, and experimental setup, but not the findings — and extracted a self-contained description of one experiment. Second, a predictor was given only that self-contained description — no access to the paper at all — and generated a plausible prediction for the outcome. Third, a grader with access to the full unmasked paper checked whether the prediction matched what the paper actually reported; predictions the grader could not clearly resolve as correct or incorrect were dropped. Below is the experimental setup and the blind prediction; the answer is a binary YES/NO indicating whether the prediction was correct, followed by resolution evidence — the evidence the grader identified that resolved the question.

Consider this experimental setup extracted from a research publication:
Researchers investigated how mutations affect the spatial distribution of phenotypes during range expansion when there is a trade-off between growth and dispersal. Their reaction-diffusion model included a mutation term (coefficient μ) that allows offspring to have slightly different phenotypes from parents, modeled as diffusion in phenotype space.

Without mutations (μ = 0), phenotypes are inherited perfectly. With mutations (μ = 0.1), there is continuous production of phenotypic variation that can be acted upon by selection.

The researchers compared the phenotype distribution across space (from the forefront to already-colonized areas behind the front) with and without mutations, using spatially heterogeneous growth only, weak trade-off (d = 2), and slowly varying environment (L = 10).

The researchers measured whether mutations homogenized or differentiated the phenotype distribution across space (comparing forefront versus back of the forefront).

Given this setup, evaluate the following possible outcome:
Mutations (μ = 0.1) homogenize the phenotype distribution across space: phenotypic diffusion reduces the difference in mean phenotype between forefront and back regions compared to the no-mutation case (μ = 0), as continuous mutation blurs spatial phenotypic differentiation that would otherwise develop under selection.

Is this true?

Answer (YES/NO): YES